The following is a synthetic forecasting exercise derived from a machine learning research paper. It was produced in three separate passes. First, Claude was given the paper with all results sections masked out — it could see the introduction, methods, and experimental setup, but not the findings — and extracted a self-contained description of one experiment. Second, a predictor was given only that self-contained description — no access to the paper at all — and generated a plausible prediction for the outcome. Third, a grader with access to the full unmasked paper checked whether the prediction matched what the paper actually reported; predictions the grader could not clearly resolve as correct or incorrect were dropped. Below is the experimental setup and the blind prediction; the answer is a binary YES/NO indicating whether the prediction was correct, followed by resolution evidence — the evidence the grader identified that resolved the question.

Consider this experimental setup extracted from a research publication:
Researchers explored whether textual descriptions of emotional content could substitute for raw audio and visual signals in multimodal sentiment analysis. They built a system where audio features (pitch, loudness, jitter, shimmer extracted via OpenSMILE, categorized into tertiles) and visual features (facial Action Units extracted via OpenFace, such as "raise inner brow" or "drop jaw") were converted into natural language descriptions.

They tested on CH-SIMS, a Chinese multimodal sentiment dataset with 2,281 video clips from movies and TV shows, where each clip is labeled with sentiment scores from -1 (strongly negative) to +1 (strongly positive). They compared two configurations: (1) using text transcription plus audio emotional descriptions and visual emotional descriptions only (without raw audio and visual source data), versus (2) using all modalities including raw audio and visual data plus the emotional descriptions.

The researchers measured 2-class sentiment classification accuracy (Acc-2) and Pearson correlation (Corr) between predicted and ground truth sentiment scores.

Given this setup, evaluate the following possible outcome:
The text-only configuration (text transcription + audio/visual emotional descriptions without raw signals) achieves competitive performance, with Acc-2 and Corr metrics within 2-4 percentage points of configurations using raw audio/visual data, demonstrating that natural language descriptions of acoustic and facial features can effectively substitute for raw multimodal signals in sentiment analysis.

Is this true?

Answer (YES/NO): YES